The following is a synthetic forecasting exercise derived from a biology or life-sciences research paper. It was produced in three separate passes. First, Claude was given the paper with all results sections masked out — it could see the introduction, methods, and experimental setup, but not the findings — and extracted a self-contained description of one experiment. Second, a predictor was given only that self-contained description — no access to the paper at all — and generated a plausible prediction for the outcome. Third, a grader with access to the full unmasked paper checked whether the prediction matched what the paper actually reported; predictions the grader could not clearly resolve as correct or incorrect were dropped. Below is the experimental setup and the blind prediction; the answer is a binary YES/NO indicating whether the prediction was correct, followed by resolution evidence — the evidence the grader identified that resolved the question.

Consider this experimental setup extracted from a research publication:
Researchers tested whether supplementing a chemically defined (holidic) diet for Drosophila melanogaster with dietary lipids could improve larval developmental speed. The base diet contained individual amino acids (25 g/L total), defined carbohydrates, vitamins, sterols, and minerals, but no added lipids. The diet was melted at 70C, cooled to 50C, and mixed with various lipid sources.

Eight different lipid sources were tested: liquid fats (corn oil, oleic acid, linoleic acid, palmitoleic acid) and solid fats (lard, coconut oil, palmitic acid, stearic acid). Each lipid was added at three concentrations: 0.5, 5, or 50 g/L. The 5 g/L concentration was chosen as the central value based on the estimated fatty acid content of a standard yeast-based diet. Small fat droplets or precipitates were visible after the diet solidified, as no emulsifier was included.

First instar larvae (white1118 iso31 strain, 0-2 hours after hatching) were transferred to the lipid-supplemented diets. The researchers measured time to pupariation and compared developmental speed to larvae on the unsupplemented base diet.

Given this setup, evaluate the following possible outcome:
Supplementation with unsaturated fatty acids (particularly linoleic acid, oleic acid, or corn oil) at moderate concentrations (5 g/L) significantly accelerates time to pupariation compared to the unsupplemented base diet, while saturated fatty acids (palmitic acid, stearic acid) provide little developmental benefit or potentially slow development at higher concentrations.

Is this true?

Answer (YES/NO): NO